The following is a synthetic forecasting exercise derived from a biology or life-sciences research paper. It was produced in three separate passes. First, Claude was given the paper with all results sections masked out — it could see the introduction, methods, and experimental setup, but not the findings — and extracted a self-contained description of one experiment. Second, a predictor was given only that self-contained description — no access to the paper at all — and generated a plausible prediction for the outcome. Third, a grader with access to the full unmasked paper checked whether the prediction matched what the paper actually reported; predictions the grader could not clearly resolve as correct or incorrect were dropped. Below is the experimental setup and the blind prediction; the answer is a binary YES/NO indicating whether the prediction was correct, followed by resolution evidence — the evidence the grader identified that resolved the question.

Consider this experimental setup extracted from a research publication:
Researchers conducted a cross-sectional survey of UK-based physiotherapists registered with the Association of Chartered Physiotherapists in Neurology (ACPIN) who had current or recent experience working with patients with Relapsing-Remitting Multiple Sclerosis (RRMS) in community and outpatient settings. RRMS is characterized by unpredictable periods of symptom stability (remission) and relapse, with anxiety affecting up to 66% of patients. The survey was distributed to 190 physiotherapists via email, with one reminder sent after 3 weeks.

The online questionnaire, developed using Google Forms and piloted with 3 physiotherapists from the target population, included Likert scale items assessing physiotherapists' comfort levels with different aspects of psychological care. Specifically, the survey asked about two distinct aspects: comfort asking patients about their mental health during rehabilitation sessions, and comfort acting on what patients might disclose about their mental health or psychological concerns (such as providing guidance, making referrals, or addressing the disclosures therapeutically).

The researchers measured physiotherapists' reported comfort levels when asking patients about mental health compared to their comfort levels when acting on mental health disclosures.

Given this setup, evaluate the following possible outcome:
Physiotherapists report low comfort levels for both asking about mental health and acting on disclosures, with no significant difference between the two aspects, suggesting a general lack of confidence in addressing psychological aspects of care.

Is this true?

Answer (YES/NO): NO